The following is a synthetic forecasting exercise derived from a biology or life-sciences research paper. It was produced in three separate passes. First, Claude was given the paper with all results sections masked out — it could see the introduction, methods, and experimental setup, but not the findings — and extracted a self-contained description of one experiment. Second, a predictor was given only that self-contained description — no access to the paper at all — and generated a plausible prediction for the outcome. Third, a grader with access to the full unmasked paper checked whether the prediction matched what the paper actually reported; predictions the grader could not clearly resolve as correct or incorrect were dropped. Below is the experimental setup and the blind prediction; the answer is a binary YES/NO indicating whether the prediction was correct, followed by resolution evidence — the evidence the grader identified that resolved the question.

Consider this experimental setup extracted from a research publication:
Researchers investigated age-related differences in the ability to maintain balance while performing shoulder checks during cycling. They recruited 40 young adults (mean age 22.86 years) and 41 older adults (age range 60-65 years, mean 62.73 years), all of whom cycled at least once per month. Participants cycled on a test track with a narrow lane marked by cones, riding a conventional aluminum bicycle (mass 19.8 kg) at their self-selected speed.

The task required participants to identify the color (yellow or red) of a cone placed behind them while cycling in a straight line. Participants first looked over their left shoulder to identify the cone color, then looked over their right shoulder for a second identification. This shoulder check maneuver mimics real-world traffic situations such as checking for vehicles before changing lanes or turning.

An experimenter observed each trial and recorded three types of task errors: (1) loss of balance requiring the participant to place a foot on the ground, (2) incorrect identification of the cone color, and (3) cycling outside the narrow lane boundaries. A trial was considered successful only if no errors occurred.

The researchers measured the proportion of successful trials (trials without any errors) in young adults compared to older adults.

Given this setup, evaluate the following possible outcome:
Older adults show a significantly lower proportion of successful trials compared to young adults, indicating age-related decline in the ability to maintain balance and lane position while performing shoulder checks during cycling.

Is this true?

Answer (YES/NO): YES